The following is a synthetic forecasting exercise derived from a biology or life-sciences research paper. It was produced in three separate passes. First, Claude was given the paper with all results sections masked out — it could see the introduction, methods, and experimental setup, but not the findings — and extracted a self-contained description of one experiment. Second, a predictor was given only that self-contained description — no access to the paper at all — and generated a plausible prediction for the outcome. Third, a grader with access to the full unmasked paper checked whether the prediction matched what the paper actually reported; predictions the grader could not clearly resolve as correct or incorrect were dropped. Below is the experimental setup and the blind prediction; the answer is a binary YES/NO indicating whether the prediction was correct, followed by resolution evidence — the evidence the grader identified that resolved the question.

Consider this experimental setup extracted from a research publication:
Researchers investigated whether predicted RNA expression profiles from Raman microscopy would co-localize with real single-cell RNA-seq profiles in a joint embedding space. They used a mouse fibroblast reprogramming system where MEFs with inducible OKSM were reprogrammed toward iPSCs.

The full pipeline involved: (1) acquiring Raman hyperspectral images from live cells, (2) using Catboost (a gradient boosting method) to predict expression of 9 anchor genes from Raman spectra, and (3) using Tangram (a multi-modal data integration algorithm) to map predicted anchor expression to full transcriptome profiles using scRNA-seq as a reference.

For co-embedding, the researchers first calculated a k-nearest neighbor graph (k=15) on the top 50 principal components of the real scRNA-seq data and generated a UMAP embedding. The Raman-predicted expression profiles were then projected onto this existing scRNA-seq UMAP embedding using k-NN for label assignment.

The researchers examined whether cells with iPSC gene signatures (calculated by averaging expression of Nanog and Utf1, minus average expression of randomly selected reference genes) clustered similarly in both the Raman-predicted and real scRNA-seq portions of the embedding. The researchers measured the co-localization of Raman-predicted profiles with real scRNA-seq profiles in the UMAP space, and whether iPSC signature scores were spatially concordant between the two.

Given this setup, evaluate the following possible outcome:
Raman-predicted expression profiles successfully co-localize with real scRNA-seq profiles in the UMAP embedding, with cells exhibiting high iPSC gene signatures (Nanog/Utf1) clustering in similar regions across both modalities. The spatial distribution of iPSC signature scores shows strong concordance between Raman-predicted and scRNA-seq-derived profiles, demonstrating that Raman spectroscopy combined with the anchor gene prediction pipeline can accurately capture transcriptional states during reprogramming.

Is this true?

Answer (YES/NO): YES